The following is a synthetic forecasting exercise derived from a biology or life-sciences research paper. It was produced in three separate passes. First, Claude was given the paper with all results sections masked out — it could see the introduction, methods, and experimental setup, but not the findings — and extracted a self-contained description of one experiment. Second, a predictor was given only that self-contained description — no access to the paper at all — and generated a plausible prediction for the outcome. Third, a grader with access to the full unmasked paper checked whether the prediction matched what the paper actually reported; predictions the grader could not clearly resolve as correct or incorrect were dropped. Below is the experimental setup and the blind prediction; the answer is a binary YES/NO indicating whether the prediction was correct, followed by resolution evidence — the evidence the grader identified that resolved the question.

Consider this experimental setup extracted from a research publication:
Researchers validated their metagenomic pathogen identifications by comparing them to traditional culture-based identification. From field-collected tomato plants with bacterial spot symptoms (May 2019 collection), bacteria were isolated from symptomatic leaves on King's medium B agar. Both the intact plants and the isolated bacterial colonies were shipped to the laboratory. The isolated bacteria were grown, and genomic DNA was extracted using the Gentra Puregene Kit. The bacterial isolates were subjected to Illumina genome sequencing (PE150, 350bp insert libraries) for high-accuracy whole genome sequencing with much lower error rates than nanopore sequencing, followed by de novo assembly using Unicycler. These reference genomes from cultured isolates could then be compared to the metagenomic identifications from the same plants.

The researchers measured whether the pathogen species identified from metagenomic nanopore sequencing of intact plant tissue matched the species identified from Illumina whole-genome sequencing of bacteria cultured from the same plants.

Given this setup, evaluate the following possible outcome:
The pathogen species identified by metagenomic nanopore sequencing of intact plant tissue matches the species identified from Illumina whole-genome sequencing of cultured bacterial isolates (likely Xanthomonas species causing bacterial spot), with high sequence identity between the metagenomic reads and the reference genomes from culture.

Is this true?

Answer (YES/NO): NO